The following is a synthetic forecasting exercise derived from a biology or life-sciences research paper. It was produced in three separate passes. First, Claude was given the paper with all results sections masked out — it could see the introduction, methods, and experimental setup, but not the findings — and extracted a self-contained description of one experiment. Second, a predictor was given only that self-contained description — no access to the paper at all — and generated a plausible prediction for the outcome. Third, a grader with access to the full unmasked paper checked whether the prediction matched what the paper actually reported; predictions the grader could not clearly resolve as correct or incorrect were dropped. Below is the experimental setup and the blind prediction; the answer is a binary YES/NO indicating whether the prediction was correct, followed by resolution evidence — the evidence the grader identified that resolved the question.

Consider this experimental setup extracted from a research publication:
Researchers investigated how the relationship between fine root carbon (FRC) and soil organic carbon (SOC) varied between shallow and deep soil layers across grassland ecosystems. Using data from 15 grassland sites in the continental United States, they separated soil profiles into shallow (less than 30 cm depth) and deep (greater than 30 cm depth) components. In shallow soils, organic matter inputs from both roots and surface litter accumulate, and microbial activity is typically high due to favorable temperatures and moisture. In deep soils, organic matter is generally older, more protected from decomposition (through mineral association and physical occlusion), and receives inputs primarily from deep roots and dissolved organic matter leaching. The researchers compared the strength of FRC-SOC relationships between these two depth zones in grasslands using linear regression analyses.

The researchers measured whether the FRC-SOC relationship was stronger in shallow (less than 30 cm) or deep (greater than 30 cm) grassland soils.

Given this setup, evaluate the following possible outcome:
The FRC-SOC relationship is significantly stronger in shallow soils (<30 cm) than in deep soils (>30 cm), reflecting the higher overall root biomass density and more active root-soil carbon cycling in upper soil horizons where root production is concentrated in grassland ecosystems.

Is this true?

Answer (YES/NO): NO